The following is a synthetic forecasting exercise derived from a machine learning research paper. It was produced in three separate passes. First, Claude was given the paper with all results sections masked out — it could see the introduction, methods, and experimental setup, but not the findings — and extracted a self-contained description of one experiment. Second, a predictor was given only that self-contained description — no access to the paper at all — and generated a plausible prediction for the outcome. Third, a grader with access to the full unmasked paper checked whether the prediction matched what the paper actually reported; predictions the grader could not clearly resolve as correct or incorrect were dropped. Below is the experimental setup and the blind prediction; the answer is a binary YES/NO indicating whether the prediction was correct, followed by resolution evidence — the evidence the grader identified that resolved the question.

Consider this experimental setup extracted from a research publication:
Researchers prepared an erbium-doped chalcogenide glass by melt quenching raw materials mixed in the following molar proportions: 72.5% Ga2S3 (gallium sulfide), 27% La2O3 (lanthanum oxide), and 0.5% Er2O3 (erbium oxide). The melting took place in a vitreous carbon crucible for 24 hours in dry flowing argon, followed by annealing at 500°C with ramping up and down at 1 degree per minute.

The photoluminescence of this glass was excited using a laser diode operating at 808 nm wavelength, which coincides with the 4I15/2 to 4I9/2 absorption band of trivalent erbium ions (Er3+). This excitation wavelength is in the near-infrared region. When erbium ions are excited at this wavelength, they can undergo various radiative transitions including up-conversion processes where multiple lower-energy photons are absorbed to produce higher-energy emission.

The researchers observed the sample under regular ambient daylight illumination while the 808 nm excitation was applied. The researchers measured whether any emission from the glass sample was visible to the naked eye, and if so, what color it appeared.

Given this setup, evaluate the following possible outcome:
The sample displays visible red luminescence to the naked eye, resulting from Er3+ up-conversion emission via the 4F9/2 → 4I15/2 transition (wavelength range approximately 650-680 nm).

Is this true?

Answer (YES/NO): NO